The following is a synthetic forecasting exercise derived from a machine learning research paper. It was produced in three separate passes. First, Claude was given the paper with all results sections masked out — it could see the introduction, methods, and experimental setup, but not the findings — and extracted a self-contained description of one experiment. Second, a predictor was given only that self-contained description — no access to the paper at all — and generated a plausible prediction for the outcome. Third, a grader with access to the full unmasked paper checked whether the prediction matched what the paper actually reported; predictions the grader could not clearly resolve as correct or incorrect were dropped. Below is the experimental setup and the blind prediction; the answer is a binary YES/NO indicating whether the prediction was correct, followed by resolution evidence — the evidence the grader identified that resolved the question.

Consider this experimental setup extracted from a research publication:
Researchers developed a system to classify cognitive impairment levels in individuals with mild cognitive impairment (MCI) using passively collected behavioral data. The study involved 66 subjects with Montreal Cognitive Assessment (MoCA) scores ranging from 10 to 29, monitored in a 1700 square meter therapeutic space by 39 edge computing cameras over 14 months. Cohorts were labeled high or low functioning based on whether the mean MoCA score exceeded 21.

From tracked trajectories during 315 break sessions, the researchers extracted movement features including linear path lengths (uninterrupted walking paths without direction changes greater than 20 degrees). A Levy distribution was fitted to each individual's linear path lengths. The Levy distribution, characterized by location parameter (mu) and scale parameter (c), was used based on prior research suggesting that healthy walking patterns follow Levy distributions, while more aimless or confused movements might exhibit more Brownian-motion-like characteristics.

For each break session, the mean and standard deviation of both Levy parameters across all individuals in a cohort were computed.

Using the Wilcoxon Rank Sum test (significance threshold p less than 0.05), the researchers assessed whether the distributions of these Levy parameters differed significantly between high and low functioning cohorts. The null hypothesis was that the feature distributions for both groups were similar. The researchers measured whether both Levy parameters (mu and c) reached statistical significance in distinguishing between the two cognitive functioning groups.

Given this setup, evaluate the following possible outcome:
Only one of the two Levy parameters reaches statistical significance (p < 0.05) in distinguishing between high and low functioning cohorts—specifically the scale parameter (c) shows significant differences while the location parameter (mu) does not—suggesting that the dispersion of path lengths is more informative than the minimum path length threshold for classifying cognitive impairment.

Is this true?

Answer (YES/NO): YES